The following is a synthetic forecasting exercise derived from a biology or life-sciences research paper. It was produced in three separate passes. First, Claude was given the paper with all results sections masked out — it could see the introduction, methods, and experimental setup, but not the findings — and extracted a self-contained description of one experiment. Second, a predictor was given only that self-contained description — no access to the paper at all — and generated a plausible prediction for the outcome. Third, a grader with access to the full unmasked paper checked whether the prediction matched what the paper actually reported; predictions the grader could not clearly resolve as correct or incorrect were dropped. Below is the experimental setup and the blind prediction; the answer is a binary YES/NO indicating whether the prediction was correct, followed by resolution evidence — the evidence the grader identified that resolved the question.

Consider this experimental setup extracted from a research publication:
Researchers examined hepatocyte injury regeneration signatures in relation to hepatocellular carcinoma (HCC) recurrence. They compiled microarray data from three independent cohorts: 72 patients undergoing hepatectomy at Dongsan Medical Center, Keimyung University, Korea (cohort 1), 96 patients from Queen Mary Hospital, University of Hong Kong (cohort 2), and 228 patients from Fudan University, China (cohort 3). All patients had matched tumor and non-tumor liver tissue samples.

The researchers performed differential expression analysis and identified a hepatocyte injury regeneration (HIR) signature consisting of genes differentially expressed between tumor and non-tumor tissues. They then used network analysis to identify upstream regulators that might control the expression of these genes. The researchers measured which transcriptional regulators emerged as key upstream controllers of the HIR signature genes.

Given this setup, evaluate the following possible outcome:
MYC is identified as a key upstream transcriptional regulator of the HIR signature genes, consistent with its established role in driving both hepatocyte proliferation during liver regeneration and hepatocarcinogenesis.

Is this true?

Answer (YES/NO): NO